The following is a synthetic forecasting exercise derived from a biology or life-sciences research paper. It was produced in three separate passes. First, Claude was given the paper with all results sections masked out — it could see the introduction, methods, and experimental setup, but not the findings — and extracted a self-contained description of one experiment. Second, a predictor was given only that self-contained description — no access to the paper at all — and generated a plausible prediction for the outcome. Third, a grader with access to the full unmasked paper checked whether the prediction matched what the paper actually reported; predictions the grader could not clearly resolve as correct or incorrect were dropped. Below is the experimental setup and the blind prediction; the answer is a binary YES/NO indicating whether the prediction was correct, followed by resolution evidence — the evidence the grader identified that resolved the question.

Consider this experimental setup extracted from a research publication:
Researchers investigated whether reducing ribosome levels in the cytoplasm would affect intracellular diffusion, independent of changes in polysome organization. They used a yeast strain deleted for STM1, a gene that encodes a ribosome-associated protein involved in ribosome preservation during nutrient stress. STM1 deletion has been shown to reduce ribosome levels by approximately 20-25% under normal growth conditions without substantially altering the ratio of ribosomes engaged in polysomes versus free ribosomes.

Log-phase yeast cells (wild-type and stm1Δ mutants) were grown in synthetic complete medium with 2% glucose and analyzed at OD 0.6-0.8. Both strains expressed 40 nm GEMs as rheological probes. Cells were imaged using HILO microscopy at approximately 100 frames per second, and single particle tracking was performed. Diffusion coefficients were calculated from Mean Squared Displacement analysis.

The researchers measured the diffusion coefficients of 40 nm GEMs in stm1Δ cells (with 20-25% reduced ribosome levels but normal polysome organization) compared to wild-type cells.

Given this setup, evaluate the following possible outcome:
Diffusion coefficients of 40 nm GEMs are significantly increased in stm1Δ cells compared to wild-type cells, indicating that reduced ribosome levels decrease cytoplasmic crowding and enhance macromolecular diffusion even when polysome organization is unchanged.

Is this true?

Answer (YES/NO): NO